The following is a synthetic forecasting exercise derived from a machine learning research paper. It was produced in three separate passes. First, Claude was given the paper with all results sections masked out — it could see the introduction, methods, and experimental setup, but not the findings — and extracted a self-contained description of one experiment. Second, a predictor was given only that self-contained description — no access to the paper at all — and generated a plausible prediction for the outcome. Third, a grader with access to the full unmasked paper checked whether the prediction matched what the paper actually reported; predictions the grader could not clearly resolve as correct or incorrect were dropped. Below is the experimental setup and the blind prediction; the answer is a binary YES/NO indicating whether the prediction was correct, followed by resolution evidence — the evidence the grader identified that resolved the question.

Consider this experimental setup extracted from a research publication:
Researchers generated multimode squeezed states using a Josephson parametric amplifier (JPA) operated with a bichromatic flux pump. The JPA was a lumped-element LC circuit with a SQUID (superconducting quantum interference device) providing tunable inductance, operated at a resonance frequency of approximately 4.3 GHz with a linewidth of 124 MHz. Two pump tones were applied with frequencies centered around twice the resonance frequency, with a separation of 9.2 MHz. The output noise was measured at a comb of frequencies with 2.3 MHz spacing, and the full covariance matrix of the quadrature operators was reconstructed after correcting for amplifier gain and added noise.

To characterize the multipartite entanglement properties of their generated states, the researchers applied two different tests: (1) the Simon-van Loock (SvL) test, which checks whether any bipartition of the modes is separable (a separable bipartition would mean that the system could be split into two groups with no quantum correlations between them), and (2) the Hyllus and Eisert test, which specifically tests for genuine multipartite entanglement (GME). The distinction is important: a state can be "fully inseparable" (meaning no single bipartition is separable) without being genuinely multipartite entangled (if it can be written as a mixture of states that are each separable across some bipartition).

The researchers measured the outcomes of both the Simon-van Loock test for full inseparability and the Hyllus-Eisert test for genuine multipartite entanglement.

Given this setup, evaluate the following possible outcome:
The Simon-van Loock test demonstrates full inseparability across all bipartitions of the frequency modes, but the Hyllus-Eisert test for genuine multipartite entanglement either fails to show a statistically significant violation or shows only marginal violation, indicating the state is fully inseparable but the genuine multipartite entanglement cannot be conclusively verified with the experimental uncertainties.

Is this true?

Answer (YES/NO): YES